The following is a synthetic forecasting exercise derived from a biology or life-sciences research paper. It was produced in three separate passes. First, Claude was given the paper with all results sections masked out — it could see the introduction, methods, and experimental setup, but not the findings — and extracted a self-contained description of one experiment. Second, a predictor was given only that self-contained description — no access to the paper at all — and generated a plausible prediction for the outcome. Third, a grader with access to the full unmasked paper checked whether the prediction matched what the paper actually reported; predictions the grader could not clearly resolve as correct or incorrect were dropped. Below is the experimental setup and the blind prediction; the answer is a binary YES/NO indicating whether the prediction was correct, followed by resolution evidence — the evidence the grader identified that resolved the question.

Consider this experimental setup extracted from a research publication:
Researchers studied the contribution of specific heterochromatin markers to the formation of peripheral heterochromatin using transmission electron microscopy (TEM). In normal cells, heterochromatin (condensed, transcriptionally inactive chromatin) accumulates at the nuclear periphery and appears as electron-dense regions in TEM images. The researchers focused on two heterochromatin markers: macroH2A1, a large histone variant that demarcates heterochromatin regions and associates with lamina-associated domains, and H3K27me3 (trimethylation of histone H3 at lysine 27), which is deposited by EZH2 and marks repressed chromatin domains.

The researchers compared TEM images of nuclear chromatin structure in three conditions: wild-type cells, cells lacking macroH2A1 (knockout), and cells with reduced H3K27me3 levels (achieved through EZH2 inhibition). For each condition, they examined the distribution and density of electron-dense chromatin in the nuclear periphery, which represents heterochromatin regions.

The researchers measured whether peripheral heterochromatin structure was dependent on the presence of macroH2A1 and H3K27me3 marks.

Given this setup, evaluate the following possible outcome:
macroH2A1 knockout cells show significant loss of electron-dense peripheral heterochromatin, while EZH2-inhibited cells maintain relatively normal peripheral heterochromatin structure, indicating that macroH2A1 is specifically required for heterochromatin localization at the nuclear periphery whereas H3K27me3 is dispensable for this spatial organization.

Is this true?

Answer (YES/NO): NO